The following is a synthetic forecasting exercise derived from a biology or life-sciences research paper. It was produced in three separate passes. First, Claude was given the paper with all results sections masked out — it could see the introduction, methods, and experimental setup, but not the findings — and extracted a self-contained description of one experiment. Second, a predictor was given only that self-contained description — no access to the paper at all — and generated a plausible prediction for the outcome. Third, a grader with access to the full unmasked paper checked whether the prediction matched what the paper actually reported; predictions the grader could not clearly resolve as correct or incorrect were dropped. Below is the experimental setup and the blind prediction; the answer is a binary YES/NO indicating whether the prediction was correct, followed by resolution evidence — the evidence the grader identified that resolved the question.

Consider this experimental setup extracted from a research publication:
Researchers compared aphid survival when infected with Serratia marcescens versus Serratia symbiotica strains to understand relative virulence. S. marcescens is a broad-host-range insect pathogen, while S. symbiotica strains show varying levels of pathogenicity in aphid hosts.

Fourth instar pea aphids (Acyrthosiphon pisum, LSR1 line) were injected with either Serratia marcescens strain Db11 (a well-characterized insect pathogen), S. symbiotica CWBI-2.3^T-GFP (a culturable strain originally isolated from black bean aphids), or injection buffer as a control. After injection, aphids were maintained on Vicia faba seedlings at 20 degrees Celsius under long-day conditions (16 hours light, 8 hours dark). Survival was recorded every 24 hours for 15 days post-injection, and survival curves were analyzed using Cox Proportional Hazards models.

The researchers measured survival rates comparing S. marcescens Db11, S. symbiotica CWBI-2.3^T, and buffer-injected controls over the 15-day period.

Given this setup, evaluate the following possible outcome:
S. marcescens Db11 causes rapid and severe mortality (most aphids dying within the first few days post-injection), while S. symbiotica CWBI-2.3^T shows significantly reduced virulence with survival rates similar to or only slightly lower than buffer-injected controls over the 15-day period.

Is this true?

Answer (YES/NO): NO